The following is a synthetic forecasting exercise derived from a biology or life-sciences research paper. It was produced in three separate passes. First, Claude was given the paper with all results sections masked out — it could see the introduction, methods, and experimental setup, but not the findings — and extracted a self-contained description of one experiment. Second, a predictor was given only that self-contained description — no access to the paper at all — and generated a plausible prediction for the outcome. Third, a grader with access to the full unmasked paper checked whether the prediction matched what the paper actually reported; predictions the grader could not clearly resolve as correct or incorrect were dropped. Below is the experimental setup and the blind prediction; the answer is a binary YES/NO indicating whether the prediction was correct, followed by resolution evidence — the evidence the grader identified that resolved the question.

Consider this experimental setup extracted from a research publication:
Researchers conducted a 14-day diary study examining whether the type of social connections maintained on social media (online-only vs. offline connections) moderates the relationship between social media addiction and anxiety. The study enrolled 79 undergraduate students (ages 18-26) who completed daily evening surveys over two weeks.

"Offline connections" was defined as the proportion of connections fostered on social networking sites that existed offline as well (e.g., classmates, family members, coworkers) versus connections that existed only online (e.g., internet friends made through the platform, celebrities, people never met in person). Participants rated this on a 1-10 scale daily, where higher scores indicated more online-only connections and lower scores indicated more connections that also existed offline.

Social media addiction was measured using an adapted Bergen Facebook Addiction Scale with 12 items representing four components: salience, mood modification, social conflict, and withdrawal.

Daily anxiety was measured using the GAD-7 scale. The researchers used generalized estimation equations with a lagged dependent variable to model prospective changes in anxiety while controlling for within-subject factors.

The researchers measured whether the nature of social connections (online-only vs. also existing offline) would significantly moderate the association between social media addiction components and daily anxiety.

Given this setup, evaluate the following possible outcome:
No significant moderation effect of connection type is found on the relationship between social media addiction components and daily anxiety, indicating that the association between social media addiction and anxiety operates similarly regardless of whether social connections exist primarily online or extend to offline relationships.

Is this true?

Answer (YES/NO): YES